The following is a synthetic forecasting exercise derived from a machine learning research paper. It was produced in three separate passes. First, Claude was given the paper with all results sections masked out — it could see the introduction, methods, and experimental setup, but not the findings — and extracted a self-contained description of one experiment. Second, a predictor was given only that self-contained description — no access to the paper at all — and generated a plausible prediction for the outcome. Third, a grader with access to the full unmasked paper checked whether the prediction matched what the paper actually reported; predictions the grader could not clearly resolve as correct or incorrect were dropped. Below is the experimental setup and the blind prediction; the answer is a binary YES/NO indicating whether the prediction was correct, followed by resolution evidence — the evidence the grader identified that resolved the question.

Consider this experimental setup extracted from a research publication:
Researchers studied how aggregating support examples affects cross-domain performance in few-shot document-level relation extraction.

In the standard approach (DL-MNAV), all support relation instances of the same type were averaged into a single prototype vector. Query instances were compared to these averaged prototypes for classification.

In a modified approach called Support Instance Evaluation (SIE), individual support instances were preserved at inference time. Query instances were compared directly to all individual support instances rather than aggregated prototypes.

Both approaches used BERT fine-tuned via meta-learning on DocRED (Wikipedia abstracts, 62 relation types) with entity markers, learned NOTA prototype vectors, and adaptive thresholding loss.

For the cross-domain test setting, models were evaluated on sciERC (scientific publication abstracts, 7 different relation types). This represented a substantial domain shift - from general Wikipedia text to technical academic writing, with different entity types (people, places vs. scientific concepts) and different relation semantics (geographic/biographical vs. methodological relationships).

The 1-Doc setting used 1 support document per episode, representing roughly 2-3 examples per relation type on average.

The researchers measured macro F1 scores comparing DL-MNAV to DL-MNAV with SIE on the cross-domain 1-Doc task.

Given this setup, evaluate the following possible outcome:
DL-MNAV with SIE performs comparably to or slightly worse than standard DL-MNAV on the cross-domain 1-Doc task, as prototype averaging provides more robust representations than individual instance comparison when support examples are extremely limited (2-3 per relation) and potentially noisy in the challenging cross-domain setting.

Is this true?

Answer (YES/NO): NO